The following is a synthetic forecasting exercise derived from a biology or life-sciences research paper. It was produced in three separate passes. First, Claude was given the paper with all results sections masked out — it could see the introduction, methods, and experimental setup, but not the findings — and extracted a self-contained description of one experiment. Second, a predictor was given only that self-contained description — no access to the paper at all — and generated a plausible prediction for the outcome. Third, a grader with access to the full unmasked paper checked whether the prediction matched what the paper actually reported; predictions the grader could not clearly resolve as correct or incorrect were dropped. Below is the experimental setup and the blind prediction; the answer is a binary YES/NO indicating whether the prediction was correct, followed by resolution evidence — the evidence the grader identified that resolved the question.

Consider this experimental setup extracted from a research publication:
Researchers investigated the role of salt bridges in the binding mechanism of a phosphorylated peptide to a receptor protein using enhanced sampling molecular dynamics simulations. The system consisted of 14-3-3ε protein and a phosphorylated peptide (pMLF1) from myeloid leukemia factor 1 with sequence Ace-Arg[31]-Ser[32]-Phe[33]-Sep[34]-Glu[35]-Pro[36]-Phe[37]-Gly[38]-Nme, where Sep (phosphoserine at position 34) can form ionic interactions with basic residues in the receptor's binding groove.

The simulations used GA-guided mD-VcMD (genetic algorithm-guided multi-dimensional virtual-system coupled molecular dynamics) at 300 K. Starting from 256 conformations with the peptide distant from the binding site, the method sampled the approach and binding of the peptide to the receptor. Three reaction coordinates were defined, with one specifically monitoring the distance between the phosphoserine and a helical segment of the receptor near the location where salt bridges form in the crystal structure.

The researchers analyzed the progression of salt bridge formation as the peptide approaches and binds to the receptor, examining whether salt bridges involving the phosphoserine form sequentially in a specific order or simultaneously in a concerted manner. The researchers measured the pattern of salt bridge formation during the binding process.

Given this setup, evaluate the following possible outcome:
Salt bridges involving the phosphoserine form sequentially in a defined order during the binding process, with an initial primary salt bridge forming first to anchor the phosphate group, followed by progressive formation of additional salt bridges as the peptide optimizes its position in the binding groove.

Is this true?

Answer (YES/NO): YES